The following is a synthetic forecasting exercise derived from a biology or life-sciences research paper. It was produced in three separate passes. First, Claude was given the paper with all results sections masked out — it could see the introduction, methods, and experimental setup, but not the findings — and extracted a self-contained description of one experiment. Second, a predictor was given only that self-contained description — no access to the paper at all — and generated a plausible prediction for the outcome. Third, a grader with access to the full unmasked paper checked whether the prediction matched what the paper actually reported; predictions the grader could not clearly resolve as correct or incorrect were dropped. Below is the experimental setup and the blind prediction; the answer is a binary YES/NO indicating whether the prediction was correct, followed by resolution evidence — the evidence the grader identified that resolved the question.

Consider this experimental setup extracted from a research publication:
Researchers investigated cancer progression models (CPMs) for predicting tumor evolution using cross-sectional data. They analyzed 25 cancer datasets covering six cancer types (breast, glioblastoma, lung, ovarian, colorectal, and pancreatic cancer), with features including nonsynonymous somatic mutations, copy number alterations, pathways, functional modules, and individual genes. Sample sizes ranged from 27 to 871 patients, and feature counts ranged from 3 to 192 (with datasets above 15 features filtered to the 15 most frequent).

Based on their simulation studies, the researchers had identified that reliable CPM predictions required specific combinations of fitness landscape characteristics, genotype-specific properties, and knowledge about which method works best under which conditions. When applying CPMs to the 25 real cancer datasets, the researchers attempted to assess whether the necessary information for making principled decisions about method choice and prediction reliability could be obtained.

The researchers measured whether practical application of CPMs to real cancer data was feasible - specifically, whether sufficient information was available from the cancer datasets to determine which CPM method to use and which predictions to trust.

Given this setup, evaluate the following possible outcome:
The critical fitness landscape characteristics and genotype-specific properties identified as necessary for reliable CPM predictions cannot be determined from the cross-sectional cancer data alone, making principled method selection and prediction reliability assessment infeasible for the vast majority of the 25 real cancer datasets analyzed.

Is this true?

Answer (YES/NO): YES